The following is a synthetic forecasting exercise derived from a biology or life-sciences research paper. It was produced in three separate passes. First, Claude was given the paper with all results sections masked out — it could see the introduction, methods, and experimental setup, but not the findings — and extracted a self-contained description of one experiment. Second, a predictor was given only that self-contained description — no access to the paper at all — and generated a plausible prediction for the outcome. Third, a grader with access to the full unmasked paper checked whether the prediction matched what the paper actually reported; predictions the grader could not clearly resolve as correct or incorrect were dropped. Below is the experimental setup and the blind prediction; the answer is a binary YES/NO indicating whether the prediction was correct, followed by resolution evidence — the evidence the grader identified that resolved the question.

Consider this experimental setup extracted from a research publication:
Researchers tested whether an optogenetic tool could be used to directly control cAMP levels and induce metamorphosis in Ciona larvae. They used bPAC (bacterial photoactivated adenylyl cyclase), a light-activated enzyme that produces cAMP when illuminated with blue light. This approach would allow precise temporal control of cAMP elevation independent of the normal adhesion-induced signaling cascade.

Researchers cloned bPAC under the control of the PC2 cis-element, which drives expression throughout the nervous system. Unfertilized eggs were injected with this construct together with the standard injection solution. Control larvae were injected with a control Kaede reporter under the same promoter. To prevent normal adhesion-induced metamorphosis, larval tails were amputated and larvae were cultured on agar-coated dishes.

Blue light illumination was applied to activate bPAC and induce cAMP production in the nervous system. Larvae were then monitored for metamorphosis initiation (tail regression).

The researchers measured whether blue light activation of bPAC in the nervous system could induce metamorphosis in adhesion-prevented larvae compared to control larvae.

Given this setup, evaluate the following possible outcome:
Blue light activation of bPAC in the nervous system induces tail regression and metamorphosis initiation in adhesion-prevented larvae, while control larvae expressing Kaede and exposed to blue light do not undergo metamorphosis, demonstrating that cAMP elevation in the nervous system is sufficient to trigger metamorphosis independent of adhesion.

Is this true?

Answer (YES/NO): YES